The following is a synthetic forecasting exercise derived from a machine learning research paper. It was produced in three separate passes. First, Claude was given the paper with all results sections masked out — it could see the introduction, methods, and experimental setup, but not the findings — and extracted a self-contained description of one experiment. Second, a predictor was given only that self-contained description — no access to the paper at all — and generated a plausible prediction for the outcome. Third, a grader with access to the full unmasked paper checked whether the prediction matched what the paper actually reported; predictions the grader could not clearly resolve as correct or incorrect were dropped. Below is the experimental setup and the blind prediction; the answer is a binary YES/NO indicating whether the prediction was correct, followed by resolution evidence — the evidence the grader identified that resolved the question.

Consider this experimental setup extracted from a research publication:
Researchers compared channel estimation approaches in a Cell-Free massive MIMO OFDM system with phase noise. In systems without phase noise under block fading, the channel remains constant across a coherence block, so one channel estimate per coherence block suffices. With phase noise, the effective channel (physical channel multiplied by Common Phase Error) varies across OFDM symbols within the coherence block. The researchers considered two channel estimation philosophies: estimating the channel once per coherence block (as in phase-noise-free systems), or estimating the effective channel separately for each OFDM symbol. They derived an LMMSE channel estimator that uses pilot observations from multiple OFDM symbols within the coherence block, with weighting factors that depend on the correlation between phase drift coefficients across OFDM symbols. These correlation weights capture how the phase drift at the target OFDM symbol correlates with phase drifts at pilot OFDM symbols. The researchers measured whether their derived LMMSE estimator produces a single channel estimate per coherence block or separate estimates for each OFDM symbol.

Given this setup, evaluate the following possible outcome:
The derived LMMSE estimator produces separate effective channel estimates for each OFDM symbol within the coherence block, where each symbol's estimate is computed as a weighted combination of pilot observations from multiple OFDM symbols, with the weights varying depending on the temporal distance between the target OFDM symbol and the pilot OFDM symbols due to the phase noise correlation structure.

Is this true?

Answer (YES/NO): YES